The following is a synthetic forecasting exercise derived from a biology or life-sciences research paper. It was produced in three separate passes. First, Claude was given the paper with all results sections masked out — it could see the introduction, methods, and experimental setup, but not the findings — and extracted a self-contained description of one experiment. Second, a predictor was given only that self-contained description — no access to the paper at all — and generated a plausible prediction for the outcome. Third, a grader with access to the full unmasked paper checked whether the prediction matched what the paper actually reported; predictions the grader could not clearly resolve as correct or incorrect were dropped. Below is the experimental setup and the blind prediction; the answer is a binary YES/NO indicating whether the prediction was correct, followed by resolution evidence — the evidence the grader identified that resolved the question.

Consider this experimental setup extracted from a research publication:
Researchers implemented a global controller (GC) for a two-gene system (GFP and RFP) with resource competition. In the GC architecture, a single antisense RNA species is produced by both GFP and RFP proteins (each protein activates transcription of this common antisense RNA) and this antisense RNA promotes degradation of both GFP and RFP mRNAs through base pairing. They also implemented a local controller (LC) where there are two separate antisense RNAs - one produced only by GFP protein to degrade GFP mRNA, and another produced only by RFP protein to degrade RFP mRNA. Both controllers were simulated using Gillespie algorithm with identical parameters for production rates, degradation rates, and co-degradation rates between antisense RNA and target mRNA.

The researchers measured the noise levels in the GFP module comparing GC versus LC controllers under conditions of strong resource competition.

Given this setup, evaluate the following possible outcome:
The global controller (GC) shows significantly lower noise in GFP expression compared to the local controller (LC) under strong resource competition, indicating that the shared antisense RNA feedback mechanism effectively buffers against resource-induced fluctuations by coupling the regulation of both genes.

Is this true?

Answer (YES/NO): NO